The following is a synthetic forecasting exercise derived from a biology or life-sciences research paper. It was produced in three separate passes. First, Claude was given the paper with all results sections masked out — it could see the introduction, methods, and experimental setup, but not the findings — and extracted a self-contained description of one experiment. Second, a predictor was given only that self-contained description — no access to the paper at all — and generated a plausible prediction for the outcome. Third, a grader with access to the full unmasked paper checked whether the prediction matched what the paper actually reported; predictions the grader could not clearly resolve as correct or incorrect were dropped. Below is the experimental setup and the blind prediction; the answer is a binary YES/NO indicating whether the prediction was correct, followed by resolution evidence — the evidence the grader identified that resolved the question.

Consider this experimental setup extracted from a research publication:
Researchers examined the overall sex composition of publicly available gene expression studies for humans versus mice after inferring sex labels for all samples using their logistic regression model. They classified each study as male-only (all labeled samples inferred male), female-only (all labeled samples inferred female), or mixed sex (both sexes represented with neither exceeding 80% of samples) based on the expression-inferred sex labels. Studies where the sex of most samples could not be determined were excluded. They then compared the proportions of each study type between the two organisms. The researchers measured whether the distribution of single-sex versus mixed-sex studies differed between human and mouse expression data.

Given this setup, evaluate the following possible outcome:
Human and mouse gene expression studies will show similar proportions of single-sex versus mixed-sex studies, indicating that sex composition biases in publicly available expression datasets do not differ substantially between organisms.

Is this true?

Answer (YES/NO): NO